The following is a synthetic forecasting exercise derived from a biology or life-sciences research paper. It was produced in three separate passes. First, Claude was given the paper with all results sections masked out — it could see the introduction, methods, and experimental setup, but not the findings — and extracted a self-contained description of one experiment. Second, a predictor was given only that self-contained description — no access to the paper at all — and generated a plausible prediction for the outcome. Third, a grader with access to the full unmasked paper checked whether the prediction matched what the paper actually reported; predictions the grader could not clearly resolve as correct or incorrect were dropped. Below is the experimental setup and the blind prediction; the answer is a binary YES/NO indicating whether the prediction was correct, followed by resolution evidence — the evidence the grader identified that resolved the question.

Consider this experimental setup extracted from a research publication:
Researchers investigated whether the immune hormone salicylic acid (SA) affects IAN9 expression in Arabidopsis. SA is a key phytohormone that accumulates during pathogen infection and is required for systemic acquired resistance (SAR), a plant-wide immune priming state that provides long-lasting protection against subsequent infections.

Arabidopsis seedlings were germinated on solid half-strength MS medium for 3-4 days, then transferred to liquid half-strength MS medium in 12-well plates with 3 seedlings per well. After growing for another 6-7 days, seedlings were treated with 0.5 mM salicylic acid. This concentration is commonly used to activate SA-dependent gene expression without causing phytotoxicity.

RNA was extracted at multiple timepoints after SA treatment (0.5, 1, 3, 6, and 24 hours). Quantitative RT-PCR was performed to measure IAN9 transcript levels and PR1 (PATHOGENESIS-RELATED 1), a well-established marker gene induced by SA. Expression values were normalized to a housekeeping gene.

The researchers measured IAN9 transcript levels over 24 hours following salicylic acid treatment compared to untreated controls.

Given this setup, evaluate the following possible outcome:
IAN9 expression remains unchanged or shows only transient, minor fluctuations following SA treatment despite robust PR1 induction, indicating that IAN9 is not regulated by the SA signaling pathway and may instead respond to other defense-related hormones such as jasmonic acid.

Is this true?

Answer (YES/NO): NO